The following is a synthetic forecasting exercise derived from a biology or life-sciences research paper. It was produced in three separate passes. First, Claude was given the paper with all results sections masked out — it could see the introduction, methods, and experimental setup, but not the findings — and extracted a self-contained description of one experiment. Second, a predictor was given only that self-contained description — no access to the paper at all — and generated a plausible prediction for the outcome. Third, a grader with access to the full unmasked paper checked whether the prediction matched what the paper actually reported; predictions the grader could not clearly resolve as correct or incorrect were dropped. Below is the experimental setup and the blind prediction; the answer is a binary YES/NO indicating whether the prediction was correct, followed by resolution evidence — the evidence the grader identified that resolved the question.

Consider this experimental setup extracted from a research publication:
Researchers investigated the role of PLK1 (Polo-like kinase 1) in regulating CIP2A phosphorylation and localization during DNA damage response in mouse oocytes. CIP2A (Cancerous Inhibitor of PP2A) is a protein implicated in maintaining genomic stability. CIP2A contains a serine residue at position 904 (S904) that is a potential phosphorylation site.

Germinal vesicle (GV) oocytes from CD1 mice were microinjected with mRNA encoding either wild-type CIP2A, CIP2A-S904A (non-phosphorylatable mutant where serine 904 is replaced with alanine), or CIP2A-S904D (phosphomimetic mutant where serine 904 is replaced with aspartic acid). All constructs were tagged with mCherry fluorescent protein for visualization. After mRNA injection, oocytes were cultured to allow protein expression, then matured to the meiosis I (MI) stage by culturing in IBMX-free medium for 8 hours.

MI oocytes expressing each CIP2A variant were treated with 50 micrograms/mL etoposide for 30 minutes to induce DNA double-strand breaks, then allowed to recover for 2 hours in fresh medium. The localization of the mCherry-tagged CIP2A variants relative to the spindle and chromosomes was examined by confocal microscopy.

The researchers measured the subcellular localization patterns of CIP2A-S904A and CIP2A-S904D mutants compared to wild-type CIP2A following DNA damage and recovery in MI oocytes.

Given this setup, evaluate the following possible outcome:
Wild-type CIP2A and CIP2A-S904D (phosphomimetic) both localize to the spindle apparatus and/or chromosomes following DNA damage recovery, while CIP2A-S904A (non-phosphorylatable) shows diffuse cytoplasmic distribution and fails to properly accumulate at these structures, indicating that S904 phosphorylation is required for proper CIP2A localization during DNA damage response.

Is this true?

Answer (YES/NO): NO